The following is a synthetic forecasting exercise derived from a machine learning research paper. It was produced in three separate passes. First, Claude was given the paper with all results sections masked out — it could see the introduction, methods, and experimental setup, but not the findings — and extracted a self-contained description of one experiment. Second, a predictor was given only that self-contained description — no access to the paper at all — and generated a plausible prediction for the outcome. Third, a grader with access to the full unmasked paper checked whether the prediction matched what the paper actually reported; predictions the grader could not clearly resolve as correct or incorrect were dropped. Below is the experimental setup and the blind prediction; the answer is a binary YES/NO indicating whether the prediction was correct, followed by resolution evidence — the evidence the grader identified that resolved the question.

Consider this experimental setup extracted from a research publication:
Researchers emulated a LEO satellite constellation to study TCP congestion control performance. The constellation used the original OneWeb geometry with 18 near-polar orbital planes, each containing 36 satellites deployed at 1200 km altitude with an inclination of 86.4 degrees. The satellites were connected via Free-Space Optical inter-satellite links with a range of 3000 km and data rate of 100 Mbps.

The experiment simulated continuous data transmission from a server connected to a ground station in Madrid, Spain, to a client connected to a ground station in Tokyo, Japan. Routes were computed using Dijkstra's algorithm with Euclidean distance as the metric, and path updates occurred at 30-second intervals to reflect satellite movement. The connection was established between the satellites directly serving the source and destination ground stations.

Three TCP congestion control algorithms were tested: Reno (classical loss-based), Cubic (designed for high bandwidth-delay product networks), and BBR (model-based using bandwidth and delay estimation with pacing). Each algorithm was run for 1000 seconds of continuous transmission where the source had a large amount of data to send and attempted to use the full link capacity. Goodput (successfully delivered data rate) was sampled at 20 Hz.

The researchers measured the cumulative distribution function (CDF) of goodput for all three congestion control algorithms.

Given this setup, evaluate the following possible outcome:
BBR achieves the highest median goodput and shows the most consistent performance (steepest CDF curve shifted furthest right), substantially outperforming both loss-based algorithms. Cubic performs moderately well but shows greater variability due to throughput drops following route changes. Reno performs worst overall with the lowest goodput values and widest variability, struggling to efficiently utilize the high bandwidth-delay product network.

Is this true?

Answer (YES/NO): NO